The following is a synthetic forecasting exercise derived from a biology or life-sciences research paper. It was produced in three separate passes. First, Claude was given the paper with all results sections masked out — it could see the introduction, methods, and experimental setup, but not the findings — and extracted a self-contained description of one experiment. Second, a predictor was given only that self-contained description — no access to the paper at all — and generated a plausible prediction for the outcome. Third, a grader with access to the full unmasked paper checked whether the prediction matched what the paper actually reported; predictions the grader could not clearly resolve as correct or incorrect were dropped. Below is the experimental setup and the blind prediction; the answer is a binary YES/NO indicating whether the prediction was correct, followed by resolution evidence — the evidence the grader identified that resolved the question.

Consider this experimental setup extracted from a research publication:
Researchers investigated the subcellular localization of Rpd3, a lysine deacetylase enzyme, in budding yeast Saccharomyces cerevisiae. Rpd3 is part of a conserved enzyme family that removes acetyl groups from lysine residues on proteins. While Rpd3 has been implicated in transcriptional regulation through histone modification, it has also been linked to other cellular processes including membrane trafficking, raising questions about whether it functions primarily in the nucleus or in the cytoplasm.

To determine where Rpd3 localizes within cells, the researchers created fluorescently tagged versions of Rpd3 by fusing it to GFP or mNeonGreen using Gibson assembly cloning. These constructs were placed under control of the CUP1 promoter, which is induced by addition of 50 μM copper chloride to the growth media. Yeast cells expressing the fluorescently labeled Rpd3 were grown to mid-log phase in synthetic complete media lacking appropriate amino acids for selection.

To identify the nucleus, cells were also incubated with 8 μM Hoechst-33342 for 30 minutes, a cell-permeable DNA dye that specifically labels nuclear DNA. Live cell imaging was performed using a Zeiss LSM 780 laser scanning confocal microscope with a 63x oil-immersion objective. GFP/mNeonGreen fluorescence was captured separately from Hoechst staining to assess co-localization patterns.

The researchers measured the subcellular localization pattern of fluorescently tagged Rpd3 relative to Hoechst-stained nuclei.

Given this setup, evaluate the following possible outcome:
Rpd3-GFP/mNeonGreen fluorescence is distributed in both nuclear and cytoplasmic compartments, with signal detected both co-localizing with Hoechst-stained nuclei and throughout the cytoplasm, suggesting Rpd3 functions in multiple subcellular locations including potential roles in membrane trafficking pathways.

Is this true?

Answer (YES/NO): YES